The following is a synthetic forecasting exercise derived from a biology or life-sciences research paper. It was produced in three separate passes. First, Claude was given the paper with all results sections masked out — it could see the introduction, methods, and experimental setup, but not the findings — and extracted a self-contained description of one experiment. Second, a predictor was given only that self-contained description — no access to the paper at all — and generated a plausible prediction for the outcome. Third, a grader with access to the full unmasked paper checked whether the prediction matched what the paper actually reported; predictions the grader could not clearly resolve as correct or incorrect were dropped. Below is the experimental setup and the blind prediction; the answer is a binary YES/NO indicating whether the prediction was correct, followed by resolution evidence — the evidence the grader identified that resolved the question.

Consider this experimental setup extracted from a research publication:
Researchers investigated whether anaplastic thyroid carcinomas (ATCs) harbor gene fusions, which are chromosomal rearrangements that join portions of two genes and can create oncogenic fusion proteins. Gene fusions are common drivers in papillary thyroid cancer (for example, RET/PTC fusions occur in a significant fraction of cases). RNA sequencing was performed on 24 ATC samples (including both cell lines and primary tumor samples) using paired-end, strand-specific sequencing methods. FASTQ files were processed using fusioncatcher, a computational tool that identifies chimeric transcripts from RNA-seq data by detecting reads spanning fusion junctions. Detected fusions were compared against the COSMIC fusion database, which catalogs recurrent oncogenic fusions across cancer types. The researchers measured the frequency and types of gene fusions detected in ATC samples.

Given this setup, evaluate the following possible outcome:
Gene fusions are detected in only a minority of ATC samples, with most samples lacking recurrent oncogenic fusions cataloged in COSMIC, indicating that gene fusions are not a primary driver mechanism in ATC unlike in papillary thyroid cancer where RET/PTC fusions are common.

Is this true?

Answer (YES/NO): NO